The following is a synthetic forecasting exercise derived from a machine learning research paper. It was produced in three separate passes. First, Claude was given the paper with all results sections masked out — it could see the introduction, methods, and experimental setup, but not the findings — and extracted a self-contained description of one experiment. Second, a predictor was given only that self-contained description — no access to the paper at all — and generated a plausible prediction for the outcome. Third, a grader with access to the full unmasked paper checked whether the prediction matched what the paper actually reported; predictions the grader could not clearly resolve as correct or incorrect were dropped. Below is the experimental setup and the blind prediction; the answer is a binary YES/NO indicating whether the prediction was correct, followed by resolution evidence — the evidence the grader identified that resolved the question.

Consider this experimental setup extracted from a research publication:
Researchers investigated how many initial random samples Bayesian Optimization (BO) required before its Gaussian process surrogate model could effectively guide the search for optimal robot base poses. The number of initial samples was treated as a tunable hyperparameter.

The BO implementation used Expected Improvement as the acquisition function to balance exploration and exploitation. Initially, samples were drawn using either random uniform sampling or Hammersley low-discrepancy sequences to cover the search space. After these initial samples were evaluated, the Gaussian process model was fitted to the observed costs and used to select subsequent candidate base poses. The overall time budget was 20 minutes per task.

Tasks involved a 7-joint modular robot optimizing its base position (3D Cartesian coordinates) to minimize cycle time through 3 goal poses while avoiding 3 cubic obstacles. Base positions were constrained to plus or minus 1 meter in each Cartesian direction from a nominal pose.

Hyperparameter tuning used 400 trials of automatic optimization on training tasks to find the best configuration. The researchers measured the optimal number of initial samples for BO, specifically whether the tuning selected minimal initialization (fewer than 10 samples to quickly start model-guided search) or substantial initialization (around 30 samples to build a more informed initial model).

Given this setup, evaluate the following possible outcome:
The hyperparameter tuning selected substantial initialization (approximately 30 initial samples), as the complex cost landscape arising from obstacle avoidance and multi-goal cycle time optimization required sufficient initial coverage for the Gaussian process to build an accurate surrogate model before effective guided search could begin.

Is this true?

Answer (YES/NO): YES